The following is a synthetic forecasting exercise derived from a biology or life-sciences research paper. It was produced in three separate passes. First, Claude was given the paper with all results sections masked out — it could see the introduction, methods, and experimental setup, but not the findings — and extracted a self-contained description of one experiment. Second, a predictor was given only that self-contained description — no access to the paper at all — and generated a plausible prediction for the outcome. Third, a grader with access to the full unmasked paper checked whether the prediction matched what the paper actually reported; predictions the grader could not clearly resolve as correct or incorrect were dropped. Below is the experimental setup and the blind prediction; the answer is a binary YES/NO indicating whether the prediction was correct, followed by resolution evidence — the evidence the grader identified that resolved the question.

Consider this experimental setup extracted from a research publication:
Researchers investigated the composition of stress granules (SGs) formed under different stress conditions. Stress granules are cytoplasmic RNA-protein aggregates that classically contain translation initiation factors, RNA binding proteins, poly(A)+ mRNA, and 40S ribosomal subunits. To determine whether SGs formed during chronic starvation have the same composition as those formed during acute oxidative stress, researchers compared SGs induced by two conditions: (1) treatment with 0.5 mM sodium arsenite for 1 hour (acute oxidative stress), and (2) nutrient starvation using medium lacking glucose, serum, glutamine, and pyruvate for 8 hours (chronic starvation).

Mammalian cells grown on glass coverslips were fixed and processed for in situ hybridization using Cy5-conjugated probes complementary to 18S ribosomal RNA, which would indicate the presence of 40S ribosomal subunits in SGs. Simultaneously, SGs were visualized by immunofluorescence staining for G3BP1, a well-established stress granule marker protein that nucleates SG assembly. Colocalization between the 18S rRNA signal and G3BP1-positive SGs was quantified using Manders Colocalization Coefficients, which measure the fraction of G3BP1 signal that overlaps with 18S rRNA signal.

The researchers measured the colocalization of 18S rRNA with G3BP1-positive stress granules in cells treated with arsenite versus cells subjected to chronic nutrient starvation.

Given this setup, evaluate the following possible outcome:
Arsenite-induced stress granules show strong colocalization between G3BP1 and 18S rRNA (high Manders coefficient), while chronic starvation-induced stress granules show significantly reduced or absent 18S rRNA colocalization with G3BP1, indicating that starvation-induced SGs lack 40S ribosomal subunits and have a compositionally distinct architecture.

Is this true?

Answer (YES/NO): YES